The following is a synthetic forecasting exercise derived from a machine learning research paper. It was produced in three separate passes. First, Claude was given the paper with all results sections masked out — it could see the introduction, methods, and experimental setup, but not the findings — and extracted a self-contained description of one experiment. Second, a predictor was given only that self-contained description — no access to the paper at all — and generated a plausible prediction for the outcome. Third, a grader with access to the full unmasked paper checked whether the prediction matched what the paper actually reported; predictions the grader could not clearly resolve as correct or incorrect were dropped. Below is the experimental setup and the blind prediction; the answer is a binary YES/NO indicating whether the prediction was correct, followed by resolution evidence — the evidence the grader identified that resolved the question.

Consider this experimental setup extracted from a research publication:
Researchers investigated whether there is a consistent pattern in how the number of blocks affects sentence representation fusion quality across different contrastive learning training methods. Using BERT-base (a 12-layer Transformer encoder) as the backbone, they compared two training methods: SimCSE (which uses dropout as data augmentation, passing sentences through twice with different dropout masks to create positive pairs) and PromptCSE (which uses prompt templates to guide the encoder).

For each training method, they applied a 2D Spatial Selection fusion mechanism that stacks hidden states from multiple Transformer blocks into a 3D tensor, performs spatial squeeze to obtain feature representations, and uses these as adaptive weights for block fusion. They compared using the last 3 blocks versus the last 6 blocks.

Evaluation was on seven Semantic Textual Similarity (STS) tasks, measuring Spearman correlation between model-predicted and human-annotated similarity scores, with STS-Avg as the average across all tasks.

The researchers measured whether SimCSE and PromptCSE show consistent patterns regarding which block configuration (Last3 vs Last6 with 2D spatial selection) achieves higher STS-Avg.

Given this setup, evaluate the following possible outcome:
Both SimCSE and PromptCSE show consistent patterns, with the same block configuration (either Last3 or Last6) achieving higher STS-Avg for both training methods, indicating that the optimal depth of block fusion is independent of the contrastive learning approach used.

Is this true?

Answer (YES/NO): YES